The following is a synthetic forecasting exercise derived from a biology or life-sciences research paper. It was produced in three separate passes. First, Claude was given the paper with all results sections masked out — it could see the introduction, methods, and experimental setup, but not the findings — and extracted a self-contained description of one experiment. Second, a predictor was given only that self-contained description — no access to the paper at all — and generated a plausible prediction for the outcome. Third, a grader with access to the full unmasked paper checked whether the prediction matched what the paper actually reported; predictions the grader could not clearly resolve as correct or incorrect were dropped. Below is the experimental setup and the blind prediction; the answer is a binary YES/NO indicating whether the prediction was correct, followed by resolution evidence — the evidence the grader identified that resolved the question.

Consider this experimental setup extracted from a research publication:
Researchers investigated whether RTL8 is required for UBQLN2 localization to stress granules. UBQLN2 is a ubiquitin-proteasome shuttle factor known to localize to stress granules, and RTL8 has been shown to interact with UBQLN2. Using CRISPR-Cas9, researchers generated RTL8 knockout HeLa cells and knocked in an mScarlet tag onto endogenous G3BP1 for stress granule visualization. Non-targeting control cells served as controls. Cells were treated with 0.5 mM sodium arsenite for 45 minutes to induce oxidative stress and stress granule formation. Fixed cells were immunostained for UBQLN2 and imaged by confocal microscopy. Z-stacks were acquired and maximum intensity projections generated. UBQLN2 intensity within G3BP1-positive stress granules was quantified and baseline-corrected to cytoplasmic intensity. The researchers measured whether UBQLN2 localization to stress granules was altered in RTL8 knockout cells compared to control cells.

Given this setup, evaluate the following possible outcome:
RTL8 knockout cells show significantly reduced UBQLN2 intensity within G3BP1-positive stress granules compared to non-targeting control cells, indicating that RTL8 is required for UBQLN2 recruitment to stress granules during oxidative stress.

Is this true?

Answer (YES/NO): YES